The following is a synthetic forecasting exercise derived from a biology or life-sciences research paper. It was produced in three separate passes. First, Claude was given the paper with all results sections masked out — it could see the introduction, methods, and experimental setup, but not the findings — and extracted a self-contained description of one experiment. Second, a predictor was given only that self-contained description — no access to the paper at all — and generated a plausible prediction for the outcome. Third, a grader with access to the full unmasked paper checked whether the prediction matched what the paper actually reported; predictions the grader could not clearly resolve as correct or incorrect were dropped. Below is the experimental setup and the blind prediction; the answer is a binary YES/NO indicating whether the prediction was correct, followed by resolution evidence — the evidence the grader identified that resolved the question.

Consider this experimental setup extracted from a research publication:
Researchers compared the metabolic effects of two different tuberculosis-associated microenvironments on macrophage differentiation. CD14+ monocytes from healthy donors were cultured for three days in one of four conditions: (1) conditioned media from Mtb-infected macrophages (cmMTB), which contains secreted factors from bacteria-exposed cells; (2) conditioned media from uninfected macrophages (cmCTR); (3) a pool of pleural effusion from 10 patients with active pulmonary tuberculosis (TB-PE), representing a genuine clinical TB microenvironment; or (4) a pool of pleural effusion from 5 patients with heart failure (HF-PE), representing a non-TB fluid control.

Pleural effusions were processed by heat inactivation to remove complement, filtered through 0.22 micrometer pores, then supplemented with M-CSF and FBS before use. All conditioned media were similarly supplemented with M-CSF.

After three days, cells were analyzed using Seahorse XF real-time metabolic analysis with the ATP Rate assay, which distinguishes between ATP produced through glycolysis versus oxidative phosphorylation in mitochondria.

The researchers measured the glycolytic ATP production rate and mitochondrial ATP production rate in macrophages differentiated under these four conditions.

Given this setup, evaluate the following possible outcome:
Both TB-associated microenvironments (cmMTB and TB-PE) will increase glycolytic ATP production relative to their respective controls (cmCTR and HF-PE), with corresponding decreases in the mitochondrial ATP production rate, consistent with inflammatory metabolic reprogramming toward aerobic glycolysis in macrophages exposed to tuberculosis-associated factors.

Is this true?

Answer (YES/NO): NO